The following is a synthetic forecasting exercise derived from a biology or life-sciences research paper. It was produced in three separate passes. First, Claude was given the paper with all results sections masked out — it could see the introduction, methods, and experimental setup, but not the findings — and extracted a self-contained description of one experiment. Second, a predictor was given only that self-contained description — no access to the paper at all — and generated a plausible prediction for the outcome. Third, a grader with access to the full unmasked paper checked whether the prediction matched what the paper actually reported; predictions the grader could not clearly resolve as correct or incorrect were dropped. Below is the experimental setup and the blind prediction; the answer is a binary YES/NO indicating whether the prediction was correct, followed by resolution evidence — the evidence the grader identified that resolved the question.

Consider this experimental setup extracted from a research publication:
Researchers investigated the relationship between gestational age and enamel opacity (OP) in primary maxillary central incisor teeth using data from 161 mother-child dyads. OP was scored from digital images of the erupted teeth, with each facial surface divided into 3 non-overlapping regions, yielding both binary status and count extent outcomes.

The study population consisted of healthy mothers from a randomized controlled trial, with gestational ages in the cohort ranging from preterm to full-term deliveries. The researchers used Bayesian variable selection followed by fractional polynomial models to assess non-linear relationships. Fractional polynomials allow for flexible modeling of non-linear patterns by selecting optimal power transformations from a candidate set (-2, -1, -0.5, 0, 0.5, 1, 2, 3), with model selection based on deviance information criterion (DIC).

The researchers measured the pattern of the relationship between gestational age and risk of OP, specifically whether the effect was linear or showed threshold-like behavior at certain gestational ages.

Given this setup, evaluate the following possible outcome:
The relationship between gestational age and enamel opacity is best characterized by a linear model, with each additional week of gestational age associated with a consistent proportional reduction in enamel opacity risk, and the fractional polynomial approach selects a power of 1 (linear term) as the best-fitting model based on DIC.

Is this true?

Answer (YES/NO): NO